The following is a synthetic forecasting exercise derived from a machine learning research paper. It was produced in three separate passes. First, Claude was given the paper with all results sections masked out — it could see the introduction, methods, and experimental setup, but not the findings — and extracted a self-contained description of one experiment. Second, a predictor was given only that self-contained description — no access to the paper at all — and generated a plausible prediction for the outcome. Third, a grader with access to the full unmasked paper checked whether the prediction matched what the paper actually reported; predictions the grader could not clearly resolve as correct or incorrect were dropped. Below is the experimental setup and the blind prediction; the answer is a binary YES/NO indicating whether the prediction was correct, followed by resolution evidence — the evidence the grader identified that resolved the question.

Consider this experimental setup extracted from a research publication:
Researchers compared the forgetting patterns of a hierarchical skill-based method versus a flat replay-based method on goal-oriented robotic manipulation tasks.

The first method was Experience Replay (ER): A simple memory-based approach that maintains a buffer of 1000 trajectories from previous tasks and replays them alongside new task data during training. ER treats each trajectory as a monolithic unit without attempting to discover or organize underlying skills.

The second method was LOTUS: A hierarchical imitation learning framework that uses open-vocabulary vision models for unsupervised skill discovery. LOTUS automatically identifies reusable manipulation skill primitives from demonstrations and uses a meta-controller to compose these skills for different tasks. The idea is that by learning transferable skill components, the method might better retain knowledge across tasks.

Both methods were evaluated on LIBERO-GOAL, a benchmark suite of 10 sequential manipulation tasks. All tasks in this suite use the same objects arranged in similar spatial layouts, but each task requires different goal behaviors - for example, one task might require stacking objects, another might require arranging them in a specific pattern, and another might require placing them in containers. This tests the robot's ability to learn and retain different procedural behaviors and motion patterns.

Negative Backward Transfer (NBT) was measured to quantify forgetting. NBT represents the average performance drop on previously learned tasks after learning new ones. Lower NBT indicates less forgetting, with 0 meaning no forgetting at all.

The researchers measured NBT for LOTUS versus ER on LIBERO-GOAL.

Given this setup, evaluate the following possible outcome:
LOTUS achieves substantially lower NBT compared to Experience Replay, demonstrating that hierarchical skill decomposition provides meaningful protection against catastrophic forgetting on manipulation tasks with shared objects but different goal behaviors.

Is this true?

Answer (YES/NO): NO